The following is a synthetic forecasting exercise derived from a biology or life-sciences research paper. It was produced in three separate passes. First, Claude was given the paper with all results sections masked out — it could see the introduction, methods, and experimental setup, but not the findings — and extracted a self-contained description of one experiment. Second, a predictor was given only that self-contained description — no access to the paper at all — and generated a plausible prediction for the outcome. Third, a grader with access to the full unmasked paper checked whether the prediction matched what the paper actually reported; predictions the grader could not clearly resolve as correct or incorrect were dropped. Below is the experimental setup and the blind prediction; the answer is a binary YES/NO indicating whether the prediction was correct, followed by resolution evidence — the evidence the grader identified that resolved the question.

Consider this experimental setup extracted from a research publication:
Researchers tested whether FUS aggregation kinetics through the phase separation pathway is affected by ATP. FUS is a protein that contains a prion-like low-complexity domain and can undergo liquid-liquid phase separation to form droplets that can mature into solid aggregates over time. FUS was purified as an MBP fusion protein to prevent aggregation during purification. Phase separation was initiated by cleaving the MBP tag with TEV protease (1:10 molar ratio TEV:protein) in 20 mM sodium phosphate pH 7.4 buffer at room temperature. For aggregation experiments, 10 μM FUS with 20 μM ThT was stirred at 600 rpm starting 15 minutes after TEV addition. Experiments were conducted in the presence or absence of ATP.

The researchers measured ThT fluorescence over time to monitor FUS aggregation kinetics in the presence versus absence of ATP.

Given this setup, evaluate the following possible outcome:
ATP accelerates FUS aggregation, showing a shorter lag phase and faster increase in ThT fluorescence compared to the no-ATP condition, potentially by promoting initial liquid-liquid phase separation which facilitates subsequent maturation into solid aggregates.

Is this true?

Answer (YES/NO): YES